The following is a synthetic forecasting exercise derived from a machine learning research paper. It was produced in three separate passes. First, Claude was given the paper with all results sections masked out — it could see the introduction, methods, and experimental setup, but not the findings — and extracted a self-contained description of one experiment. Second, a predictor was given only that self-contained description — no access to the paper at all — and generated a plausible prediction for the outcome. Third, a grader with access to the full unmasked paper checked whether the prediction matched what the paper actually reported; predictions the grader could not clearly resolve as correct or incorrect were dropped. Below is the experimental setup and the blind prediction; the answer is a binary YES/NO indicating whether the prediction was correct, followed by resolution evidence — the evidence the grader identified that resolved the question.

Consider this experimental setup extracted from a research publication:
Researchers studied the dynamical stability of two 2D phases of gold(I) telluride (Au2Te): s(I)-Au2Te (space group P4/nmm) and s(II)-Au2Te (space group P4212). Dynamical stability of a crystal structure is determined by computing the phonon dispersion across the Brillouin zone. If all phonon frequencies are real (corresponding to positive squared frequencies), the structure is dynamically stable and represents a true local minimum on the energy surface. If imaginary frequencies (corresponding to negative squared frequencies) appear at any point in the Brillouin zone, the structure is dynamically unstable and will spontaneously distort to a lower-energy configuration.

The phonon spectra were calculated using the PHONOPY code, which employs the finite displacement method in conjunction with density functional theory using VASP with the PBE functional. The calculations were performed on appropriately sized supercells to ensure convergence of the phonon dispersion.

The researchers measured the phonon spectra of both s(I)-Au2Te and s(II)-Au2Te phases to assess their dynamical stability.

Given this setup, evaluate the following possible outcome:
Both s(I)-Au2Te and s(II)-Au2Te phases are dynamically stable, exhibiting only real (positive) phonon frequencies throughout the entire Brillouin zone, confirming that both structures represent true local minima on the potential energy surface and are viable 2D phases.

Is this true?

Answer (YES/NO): NO